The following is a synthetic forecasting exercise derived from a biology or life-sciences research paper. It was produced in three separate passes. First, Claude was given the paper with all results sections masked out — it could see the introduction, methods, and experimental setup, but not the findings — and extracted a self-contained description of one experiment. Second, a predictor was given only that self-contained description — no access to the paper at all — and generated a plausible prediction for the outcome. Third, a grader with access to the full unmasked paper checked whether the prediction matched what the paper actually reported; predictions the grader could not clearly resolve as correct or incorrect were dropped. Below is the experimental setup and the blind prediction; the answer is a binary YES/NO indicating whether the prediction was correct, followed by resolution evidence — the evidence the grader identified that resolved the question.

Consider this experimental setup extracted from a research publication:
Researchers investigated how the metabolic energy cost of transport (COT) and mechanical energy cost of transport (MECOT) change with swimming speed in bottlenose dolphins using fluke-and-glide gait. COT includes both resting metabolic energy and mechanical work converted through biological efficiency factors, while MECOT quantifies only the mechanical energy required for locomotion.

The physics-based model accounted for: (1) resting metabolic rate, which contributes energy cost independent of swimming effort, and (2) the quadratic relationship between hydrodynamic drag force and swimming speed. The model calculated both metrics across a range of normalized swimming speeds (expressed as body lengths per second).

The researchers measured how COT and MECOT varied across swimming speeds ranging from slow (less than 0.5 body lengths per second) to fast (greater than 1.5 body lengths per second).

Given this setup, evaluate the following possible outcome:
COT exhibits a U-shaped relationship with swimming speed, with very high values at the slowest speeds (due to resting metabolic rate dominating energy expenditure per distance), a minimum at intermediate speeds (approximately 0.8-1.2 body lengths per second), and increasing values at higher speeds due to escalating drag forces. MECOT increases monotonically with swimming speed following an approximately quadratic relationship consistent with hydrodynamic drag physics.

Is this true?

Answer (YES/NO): YES